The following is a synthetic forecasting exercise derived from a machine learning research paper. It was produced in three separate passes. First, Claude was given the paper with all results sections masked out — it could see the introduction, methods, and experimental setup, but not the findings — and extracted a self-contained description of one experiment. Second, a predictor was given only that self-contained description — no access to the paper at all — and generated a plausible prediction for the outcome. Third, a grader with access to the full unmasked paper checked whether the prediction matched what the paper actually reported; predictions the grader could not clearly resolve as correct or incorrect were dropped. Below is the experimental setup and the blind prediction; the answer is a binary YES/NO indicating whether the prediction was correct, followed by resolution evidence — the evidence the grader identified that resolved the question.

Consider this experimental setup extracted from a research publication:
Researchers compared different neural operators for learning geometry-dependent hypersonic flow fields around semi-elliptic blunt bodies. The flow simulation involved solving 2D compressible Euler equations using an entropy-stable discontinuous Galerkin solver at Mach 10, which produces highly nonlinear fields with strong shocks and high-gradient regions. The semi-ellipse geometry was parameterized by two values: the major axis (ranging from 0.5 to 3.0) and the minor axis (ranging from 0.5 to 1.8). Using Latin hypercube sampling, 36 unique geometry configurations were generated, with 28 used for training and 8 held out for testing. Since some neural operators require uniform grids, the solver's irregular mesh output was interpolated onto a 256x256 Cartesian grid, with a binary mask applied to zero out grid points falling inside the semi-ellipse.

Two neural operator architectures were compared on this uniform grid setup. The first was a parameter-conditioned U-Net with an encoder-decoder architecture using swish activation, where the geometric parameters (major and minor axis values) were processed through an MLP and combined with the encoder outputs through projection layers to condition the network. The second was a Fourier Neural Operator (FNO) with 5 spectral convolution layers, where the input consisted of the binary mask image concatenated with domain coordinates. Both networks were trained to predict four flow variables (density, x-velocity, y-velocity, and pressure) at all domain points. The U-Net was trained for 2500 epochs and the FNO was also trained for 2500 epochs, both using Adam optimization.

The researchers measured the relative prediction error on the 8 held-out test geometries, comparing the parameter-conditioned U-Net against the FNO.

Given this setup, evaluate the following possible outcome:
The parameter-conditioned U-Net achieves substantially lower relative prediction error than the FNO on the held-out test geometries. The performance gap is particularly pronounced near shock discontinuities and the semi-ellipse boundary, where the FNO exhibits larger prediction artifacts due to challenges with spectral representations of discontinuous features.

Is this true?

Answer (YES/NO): YES